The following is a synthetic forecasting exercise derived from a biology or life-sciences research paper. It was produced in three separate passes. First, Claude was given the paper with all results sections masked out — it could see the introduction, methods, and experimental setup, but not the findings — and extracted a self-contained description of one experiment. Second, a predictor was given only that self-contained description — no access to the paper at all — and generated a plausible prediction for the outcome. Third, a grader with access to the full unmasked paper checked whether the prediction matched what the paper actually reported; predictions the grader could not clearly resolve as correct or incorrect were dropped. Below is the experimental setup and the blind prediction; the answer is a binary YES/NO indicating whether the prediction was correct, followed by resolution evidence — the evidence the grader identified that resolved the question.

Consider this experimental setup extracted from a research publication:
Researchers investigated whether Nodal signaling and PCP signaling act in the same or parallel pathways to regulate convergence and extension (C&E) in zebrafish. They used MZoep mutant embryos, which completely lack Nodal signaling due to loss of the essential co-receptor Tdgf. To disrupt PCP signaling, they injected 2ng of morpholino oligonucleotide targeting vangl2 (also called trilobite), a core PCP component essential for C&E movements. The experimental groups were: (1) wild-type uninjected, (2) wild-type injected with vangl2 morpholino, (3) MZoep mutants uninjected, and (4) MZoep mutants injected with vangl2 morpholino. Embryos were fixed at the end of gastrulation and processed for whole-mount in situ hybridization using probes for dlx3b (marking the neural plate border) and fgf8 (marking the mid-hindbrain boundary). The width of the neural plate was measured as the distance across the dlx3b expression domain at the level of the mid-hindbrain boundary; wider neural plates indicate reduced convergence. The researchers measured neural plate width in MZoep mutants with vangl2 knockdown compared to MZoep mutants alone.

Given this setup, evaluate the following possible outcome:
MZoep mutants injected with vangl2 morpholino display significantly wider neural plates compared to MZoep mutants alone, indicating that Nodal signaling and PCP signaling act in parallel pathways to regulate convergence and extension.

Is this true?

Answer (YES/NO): YES